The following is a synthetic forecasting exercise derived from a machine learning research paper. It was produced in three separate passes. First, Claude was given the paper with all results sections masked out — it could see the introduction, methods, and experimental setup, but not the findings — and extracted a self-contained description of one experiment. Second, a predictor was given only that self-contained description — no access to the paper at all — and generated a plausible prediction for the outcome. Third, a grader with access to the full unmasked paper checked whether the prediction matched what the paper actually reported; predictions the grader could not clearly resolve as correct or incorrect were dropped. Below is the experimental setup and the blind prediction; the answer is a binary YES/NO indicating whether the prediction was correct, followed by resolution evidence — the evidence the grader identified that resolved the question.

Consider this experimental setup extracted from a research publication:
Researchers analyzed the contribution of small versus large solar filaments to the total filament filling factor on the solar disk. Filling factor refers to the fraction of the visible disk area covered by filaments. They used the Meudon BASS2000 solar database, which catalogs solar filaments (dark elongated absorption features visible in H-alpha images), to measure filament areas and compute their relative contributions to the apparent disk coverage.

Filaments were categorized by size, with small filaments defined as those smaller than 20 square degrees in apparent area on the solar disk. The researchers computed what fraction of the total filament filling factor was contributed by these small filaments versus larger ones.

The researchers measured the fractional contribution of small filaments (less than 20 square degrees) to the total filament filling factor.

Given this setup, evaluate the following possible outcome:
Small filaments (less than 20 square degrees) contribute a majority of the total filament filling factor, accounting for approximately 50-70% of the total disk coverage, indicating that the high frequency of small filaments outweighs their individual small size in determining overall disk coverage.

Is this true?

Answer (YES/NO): NO